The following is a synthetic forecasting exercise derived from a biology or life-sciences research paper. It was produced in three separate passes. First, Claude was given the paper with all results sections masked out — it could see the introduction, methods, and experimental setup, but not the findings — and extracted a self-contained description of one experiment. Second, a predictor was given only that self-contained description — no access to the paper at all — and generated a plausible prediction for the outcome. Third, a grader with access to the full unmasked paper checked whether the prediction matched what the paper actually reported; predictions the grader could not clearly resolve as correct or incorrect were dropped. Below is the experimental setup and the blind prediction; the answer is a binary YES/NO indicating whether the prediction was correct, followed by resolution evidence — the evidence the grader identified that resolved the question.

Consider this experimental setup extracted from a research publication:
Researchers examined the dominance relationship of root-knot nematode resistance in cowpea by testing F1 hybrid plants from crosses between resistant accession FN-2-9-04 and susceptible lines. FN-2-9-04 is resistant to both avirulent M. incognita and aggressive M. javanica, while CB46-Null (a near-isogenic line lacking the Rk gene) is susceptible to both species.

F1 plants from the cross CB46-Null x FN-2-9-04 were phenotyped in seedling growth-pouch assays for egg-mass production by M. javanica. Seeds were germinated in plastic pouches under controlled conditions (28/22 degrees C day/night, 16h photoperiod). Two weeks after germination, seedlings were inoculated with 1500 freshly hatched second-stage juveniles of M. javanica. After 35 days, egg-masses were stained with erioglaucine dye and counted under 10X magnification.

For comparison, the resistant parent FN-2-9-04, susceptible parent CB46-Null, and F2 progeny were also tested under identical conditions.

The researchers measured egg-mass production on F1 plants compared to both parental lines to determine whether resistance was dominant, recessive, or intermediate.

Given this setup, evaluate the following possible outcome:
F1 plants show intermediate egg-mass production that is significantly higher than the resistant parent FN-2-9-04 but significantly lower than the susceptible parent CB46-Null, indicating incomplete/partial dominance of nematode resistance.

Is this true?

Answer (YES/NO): NO